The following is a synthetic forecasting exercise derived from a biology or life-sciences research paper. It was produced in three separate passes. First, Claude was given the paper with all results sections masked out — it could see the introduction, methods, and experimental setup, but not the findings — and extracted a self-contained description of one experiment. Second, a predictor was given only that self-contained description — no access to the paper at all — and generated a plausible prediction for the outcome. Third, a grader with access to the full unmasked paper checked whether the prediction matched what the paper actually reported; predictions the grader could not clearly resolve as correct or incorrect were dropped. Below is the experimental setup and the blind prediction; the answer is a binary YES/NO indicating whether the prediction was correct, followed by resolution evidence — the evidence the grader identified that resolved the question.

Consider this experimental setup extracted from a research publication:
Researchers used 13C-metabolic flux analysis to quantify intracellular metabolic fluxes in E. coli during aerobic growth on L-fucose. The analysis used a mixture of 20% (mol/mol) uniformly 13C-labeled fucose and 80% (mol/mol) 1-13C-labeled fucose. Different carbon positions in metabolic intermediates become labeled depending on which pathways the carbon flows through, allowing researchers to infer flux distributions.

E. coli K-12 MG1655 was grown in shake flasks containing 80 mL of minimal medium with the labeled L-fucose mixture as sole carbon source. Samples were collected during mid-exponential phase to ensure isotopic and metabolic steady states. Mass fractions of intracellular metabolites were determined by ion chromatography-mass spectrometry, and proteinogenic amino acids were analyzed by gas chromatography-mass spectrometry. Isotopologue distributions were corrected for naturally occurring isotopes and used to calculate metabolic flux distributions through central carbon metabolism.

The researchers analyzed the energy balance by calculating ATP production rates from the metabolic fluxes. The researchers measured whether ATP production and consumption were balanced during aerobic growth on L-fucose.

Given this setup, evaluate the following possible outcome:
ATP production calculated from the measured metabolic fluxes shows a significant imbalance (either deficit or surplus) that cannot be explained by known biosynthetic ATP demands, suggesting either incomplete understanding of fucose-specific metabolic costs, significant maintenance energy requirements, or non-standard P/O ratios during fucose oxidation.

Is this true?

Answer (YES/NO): YES